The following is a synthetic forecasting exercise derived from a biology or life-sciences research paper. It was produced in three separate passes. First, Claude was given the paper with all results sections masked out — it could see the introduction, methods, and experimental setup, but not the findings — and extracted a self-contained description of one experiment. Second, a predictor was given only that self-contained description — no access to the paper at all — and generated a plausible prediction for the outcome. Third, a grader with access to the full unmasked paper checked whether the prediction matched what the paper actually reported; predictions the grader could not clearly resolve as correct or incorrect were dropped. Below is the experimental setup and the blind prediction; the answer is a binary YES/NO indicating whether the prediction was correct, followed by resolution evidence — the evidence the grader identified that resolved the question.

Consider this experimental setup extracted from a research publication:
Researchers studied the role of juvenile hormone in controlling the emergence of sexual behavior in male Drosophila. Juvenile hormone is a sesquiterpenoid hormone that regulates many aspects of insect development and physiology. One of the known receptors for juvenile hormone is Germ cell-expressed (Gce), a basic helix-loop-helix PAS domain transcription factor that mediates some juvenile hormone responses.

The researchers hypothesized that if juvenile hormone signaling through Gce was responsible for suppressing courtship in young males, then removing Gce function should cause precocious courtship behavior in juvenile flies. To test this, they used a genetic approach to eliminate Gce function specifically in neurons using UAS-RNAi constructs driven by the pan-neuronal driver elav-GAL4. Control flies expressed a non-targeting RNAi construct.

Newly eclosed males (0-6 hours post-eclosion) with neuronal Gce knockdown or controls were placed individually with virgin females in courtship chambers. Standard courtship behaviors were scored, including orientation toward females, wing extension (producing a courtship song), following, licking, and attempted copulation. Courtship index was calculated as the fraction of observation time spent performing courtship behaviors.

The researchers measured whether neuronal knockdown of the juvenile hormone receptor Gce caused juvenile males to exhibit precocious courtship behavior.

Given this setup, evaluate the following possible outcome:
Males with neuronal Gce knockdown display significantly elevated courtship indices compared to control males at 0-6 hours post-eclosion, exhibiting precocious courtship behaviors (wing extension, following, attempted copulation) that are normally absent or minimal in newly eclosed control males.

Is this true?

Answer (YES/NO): NO